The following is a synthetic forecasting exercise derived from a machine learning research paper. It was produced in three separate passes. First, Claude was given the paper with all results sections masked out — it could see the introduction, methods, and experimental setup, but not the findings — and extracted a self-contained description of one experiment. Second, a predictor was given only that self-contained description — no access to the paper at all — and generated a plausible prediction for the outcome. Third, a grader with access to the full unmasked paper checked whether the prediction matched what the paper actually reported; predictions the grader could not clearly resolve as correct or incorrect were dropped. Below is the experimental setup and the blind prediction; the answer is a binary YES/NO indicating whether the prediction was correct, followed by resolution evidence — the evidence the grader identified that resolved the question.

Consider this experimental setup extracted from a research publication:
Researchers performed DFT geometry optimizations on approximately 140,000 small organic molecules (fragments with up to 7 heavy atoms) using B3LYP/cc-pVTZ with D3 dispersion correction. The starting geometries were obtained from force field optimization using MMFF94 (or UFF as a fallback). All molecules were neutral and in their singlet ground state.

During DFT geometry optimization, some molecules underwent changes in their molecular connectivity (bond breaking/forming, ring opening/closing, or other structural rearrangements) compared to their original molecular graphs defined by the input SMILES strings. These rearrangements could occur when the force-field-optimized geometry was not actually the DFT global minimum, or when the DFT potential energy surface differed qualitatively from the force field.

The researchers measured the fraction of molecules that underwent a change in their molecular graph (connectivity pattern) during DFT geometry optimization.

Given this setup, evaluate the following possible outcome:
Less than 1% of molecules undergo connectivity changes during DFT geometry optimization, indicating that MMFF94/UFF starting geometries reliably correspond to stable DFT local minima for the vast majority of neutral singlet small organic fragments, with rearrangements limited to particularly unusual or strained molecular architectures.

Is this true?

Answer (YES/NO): NO